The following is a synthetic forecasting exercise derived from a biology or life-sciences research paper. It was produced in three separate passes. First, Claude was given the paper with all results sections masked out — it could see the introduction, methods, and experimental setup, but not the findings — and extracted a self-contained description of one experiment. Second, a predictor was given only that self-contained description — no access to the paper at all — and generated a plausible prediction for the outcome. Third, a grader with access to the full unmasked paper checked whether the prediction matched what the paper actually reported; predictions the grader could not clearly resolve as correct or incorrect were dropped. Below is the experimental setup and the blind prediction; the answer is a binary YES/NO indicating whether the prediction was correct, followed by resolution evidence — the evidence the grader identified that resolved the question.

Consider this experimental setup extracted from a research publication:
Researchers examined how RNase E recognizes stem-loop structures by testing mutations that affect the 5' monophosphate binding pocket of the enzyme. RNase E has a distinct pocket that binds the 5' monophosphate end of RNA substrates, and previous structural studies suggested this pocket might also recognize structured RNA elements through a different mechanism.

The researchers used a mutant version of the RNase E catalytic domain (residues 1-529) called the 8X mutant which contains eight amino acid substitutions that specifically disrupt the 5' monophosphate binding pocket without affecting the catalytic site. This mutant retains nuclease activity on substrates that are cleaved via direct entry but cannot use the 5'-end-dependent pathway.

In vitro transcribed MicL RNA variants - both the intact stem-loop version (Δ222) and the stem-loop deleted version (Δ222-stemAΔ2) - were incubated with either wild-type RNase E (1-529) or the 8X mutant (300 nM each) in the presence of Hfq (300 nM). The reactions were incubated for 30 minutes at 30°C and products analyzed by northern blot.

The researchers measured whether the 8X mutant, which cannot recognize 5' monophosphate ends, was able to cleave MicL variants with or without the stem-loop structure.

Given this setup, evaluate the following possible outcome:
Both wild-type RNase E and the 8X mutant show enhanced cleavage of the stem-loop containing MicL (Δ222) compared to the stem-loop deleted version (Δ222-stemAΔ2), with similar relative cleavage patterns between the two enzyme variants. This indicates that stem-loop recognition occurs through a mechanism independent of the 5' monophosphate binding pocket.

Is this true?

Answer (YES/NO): NO